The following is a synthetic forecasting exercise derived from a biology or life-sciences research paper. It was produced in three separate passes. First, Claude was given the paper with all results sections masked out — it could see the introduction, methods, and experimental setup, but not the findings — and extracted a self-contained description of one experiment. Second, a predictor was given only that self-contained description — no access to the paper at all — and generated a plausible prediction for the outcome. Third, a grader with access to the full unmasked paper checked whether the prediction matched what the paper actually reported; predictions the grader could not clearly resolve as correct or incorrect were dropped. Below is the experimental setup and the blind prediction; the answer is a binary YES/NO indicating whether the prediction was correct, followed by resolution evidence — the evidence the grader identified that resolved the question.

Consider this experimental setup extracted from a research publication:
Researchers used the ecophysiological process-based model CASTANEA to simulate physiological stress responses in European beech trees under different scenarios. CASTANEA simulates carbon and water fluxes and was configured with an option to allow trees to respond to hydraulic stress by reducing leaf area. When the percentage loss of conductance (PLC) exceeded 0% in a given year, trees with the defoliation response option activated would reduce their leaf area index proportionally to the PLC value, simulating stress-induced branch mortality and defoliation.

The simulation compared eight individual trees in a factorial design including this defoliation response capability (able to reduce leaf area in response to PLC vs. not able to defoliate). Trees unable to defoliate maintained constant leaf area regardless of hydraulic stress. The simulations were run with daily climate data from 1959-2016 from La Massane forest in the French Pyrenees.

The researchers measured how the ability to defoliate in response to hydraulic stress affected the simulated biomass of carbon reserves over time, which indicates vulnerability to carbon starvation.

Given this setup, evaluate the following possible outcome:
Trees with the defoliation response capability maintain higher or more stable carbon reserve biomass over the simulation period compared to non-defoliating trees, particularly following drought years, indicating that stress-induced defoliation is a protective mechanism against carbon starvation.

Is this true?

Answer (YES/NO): NO